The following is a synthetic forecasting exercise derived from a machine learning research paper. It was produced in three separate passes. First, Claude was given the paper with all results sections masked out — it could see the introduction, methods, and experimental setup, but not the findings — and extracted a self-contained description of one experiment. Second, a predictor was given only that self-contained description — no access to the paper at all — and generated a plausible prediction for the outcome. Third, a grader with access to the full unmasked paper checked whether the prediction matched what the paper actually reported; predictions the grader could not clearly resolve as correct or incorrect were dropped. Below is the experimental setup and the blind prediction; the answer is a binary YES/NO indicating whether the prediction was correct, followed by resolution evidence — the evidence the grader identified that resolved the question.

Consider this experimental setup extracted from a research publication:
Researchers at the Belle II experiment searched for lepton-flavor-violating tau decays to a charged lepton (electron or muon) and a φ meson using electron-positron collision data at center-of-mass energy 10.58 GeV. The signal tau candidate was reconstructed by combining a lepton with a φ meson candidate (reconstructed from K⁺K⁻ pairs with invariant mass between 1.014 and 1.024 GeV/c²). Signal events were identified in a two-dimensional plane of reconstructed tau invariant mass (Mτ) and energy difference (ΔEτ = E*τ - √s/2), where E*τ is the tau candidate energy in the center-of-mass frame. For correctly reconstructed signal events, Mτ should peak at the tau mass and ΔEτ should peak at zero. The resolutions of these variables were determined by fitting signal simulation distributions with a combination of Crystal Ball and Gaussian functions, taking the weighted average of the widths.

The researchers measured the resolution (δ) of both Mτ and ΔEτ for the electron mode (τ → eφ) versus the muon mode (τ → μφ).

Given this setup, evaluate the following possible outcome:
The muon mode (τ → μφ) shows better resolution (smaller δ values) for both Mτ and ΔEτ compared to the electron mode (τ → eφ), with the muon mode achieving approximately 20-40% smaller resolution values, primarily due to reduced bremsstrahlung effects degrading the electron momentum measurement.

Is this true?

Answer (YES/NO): NO